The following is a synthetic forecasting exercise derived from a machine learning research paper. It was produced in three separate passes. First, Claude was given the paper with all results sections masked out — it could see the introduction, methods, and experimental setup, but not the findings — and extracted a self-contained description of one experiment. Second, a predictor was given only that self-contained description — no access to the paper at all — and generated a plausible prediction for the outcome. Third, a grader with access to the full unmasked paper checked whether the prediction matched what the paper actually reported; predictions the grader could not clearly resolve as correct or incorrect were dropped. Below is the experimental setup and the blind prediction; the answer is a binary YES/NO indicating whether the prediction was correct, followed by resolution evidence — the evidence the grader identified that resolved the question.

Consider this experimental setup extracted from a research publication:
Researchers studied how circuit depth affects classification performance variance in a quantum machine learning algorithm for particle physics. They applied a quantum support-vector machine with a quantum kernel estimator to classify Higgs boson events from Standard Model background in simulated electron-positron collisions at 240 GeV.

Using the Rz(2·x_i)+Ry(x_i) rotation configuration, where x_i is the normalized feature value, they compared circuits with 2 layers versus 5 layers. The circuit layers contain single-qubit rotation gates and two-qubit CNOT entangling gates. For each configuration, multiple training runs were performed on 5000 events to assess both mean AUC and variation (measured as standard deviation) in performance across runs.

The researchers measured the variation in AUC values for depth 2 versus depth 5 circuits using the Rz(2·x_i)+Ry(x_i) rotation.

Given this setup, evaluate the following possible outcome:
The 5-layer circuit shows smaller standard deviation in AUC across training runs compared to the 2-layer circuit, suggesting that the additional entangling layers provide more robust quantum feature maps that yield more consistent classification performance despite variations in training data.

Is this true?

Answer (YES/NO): YES